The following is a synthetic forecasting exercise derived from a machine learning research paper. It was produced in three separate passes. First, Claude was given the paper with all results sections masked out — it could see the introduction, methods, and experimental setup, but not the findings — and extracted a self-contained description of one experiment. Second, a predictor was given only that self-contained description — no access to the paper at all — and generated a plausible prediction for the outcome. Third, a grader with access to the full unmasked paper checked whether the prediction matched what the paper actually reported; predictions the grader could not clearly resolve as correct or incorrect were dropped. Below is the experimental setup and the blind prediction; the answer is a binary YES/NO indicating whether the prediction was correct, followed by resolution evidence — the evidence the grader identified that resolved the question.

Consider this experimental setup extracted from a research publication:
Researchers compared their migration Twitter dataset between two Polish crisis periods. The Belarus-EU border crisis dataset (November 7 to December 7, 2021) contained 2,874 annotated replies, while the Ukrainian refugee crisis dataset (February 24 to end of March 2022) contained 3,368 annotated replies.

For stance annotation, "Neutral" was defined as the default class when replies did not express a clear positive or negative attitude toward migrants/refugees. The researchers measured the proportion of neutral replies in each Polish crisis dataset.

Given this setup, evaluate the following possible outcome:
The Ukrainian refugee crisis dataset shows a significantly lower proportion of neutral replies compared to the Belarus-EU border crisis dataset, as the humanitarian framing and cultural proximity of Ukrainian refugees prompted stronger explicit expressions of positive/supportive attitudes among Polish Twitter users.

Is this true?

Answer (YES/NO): NO